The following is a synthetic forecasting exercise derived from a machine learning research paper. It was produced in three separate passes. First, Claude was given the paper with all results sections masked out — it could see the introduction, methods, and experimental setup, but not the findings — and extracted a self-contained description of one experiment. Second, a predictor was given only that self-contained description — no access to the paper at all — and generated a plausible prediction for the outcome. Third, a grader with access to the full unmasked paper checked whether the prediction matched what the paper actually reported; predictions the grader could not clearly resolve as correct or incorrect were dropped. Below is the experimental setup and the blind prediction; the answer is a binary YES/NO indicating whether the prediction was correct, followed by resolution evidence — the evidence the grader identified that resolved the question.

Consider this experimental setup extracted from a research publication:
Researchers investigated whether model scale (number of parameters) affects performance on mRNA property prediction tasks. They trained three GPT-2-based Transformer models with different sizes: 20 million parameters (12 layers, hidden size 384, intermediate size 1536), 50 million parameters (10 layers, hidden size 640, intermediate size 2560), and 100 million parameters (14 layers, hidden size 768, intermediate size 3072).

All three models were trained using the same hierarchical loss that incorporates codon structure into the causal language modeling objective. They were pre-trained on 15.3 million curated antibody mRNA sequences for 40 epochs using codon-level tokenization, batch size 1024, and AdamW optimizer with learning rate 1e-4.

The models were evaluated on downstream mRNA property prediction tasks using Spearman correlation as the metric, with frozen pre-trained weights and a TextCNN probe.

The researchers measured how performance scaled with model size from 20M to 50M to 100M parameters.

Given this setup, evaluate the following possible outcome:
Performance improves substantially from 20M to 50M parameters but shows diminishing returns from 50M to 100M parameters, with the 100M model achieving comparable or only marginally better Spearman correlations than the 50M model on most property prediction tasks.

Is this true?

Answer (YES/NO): YES